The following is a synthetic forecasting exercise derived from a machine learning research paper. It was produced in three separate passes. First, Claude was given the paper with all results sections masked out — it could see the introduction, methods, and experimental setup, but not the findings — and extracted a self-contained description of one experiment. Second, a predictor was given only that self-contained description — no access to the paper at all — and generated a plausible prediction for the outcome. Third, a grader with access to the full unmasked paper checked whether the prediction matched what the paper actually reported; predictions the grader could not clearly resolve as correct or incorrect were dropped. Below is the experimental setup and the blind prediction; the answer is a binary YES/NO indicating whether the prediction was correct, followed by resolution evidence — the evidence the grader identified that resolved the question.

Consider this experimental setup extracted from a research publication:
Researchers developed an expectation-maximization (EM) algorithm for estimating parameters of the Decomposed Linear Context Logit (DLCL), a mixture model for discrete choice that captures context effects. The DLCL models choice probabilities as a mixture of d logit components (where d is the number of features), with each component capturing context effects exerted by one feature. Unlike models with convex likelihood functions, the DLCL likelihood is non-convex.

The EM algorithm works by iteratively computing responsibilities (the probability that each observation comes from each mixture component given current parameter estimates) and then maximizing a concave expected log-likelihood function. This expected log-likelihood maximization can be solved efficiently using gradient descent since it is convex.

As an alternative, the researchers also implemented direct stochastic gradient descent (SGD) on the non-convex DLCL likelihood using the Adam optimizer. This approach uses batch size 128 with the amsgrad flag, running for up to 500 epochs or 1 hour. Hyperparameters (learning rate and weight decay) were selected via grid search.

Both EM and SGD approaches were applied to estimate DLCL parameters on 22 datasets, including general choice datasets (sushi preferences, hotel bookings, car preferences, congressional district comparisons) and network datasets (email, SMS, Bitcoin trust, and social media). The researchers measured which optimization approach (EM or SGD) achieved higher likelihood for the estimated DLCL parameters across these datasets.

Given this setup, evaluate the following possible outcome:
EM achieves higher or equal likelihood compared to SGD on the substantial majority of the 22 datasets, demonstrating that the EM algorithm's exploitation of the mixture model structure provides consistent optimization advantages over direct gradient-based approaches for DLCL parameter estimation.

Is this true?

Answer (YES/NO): YES